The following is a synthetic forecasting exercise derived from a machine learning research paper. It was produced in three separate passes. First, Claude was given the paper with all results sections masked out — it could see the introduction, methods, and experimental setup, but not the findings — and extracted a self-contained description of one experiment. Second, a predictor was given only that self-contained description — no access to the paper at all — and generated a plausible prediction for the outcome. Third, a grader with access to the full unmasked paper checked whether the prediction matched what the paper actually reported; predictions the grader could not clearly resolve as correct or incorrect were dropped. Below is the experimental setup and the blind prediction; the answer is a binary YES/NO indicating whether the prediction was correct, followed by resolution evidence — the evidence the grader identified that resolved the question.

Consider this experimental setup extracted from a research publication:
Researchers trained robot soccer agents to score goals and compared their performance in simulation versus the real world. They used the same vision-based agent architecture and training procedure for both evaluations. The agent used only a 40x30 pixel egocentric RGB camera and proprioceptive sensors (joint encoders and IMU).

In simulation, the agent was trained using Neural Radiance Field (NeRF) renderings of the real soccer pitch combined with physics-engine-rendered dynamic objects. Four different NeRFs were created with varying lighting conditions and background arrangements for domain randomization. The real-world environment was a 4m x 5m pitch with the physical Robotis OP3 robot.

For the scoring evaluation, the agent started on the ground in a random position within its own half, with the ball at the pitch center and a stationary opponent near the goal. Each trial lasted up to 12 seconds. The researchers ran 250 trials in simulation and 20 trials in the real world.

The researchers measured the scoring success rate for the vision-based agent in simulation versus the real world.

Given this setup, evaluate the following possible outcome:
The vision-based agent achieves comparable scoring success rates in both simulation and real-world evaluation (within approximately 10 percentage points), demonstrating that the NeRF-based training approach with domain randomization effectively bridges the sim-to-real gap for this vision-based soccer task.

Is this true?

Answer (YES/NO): NO